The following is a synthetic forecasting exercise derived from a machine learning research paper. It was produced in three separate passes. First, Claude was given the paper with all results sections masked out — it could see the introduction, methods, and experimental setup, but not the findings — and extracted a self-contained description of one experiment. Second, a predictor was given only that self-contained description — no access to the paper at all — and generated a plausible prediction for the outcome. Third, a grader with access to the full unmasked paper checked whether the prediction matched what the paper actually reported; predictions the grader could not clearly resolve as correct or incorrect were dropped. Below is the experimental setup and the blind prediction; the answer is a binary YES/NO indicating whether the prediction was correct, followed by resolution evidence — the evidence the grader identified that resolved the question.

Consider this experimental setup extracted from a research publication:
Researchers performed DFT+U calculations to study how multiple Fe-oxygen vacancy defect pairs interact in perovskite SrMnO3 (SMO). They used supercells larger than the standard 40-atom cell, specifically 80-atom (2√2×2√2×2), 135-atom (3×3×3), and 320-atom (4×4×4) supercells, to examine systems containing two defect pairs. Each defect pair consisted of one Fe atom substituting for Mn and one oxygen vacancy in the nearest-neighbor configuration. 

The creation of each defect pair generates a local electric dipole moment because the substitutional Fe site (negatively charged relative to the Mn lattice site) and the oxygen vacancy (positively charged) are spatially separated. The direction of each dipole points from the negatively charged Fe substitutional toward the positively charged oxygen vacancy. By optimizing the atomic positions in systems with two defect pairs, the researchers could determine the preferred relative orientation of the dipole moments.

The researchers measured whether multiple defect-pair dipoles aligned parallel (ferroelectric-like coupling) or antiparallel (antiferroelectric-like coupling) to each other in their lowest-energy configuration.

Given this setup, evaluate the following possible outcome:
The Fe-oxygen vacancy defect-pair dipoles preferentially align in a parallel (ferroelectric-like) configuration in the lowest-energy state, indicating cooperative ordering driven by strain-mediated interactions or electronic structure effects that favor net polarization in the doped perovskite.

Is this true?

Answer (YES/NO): YES